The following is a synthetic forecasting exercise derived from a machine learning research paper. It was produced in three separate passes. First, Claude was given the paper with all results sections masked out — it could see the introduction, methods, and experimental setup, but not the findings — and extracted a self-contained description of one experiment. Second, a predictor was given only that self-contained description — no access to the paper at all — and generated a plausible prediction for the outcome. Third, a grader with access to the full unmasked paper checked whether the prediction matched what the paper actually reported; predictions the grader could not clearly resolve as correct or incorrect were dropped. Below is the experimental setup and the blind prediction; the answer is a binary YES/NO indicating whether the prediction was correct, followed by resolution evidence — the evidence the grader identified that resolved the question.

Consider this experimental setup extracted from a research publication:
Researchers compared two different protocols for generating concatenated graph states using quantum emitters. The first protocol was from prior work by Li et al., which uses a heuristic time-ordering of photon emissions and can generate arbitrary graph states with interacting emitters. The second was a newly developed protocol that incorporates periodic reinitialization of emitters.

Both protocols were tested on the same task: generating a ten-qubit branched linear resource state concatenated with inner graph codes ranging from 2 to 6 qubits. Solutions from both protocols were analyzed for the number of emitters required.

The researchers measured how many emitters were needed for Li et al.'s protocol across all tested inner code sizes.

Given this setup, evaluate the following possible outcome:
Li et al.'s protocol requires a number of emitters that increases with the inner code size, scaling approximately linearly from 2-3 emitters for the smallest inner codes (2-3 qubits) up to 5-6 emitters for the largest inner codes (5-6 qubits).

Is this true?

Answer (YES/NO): NO